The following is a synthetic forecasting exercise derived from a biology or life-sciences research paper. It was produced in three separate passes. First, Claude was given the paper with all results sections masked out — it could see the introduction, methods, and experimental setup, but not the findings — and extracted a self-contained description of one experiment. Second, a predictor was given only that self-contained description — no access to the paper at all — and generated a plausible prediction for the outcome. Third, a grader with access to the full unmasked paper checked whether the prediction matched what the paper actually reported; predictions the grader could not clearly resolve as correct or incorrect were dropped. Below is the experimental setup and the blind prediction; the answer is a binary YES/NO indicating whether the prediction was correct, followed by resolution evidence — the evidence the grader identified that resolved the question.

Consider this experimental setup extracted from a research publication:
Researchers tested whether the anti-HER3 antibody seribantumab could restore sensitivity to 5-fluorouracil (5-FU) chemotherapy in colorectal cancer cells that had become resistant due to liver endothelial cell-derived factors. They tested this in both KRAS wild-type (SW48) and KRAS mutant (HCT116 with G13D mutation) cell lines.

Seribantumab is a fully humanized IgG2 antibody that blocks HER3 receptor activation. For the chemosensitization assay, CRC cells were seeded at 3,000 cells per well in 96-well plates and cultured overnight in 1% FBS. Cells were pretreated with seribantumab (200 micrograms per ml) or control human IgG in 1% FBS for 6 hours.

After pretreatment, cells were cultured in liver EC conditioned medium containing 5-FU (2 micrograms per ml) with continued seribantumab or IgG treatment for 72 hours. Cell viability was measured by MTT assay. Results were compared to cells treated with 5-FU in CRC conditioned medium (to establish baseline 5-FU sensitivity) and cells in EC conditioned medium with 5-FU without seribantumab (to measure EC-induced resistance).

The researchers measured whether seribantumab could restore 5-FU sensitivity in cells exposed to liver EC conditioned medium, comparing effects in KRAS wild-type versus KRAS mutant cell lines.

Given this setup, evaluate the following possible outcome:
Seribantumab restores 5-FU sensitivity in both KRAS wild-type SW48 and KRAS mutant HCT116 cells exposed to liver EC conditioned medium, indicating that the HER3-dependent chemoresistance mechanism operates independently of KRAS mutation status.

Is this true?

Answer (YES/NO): YES